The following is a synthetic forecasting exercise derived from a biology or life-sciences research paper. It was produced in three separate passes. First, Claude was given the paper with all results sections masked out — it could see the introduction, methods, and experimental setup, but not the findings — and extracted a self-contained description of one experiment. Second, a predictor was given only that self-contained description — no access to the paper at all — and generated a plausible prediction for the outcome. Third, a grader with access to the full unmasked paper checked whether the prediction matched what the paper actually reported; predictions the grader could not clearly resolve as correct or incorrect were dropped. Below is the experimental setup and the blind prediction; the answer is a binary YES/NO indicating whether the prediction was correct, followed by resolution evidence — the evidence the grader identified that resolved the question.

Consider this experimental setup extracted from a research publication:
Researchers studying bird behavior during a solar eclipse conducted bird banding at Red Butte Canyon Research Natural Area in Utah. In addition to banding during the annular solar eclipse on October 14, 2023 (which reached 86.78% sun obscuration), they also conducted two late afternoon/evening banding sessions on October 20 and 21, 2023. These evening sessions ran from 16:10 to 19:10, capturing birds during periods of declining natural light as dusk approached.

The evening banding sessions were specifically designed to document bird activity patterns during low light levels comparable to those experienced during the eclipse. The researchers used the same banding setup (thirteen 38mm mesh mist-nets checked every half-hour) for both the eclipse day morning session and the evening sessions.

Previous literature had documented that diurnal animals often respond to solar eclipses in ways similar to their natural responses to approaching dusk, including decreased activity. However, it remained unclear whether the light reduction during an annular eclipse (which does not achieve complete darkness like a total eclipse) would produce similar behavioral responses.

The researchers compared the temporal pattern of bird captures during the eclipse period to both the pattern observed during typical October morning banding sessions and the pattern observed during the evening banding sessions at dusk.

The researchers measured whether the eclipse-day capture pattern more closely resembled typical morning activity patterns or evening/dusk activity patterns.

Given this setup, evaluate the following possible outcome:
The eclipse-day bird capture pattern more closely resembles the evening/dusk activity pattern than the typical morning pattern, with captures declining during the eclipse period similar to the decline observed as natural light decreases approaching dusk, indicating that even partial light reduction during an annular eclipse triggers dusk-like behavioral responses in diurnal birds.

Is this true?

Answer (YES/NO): NO